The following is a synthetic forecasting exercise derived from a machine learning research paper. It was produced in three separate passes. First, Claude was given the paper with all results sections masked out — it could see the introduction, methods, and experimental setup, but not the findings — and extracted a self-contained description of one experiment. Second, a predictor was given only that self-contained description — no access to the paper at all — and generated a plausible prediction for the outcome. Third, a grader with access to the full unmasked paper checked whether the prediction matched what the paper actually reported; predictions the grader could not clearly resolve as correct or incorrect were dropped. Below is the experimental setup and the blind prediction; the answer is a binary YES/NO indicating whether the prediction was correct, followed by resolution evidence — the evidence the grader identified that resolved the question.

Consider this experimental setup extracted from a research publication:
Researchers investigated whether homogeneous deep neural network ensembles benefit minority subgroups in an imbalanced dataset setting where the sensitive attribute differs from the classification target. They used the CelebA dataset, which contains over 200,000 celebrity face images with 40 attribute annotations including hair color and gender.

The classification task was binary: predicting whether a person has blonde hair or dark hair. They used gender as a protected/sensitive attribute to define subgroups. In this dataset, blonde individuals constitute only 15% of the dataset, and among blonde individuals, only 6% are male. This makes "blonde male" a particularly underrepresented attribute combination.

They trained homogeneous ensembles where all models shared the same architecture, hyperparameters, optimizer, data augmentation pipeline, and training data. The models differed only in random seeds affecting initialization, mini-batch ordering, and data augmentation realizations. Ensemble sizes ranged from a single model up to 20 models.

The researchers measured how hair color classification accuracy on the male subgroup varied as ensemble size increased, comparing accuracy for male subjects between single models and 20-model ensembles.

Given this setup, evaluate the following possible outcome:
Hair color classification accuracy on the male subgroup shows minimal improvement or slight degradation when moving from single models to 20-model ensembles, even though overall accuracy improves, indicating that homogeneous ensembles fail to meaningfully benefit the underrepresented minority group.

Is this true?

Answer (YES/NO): NO